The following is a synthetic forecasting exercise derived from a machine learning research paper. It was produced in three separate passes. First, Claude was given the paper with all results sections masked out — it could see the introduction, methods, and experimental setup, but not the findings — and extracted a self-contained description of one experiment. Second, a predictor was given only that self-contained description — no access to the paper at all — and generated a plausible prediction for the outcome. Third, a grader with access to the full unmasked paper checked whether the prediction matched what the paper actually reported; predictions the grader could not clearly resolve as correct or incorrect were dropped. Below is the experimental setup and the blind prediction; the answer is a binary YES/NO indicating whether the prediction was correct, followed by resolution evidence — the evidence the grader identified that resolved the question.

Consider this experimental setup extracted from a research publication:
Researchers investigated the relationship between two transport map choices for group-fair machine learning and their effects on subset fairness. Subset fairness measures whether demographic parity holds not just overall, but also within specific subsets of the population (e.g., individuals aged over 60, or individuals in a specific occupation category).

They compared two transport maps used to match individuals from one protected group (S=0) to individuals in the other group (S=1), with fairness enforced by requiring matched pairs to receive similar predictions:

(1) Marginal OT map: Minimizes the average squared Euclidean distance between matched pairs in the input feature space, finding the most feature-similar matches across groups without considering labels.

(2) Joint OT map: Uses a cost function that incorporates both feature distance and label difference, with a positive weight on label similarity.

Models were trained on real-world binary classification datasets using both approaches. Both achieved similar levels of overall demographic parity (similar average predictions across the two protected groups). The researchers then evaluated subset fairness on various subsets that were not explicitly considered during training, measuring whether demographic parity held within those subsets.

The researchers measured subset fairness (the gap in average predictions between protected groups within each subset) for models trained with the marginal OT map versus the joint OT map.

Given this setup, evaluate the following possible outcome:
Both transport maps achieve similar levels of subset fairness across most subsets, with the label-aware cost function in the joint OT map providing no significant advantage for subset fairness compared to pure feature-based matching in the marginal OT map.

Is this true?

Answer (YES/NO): NO